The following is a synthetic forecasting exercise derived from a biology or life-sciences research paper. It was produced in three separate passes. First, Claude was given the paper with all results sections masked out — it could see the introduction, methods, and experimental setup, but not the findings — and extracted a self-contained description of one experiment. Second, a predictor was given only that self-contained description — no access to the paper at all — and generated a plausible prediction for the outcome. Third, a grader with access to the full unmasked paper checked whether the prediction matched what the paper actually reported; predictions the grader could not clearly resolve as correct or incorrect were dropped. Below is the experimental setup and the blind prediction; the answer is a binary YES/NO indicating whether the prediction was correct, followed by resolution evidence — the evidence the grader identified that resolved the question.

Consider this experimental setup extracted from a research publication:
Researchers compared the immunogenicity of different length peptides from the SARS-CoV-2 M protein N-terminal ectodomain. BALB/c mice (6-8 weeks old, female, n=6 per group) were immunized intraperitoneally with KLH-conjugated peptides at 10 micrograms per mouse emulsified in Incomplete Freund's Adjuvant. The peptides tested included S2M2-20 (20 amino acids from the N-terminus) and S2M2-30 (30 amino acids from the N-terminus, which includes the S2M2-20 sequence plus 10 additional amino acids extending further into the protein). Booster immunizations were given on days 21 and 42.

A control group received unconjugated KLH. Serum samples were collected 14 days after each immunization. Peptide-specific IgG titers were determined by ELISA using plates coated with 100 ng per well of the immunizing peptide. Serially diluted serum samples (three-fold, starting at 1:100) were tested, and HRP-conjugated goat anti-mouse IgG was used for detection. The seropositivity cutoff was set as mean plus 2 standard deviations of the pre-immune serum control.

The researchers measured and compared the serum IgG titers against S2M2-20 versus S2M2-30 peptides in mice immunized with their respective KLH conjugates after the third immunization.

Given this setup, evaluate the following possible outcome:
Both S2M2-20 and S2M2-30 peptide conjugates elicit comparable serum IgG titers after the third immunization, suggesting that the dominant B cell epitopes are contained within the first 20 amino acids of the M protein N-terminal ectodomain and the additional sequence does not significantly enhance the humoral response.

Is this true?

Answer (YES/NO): NO